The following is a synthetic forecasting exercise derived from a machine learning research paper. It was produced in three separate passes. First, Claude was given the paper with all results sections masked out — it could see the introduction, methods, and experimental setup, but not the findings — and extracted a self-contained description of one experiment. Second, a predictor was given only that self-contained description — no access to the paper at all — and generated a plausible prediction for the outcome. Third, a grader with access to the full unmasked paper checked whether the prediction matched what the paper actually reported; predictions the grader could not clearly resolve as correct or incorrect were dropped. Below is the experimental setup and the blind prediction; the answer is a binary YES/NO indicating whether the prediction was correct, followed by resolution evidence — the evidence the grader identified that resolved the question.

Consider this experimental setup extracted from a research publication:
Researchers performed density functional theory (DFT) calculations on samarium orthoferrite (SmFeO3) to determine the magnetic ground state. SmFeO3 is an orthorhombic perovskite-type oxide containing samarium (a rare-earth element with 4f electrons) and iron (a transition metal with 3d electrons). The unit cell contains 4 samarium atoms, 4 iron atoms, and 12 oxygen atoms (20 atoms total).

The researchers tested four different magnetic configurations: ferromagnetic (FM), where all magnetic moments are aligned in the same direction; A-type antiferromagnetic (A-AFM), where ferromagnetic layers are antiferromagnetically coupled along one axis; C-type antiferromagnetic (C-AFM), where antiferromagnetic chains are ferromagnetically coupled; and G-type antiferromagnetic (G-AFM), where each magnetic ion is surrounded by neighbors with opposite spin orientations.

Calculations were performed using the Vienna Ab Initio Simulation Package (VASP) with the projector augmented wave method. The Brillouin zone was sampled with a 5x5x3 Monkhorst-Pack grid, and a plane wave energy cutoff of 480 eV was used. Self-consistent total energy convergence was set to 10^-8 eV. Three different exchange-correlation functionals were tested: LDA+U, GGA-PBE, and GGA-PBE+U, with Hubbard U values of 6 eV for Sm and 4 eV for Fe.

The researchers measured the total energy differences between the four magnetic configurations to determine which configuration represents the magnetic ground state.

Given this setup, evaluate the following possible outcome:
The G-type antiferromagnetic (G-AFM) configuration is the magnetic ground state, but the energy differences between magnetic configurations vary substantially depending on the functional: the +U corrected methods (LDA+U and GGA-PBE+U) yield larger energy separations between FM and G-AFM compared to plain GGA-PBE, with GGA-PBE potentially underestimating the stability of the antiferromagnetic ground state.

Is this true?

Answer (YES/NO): NO